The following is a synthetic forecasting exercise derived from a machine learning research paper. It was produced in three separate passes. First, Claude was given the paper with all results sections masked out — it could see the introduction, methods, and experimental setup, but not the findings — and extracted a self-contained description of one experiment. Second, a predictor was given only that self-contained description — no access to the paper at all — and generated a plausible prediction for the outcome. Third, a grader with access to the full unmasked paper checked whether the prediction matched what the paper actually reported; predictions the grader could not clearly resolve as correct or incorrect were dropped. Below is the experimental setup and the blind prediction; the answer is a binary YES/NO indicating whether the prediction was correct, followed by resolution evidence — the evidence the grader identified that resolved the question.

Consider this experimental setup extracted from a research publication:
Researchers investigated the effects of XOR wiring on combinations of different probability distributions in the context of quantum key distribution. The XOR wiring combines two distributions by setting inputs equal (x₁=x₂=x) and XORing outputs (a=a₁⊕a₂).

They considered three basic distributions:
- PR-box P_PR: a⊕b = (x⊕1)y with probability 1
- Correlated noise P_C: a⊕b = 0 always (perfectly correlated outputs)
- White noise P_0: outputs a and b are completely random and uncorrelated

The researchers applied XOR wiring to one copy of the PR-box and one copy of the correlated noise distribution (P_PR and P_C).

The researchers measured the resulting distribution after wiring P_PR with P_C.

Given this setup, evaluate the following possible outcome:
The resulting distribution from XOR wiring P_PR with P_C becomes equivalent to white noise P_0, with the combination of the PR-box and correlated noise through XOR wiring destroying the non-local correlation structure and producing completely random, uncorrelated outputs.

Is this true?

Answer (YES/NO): NO